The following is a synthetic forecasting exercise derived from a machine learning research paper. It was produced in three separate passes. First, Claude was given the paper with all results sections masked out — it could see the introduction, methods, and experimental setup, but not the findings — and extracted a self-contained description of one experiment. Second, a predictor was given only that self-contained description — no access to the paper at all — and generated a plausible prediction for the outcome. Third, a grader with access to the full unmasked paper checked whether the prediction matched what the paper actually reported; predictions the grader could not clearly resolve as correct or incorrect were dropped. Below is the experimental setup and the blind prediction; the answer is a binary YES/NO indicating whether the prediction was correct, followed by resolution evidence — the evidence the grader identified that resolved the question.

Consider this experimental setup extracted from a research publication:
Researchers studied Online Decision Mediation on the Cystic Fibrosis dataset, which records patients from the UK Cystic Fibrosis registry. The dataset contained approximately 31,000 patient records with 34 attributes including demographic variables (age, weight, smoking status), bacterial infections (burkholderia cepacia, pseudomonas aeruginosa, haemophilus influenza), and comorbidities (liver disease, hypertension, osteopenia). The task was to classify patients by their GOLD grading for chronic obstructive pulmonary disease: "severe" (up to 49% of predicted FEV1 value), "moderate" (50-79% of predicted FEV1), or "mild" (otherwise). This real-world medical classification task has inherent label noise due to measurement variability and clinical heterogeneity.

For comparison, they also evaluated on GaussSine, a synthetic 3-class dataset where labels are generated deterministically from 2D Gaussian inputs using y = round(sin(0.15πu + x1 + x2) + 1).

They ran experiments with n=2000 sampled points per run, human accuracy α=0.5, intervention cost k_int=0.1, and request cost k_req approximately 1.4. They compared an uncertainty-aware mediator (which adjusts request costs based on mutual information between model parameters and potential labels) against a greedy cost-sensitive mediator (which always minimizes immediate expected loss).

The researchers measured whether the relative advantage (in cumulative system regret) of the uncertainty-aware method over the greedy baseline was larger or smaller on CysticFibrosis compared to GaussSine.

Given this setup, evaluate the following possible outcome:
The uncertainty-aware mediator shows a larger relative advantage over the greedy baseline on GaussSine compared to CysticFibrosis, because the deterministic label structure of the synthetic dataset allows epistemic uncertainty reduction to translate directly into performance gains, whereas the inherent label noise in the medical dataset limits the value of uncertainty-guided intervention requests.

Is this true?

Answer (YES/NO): YES